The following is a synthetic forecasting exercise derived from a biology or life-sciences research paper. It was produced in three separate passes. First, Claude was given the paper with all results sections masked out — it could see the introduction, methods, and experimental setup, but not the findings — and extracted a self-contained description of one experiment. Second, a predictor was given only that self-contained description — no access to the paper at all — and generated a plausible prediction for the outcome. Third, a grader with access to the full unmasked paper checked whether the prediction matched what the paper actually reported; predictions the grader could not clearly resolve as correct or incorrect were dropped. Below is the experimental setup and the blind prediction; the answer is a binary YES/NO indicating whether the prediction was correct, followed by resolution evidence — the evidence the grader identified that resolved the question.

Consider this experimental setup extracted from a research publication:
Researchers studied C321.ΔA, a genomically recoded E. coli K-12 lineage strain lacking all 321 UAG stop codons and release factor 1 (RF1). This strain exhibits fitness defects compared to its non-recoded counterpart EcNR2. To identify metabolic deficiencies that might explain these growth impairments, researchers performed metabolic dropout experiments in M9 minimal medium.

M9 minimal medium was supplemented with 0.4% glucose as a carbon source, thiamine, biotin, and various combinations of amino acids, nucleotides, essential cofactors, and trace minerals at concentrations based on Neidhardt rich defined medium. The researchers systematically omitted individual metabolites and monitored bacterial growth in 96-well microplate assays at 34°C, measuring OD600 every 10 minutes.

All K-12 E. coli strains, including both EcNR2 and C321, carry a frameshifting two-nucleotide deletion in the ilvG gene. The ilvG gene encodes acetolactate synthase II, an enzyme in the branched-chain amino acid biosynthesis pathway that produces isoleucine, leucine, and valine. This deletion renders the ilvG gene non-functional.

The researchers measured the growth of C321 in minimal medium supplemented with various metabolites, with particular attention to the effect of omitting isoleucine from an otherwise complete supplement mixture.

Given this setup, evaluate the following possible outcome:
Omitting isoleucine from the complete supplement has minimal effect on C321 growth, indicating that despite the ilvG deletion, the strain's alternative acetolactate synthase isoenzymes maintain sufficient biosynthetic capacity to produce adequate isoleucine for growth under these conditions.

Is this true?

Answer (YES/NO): NO